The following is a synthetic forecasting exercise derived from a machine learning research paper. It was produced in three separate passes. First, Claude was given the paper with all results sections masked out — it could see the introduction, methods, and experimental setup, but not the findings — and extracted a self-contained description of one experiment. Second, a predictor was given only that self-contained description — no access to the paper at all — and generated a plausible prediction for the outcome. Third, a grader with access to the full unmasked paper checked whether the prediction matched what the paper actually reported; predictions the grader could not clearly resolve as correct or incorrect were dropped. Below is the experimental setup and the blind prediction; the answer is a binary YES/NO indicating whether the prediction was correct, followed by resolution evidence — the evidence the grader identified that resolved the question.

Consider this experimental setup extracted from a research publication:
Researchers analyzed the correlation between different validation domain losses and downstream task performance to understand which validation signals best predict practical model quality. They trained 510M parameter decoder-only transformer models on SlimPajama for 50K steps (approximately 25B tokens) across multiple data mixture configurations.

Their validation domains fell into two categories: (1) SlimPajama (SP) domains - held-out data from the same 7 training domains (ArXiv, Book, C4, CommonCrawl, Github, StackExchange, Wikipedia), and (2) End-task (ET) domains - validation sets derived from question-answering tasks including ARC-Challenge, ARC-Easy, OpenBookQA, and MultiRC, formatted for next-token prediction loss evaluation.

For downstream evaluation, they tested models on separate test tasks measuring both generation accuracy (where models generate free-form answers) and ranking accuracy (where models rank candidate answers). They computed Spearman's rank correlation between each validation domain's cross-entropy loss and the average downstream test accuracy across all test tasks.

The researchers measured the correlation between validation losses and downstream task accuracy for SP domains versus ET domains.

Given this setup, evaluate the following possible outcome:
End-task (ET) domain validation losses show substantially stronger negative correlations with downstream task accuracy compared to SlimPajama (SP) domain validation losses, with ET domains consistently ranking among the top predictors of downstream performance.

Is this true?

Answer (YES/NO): YES